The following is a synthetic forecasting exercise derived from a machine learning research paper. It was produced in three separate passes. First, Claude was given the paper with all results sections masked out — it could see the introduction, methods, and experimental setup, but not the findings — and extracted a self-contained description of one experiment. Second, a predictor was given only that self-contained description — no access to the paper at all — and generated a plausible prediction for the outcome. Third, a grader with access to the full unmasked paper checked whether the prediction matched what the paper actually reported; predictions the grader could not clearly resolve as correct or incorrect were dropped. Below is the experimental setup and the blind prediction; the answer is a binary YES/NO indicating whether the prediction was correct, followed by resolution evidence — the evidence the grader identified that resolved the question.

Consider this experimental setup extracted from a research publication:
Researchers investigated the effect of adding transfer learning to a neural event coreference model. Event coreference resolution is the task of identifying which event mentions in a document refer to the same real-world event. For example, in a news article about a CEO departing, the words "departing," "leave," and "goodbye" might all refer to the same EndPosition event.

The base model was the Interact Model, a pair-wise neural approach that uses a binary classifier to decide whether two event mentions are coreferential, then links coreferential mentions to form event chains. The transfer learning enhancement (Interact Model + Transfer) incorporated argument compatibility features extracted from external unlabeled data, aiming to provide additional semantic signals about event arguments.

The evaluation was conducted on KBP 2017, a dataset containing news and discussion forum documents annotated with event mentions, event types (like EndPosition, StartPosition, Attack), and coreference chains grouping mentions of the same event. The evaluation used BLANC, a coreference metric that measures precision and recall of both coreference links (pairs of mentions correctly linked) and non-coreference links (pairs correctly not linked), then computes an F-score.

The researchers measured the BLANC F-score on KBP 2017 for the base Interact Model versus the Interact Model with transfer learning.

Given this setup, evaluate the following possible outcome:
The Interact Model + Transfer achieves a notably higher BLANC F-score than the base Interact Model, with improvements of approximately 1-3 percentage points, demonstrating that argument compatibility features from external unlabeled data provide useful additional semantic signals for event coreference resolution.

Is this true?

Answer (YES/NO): NO